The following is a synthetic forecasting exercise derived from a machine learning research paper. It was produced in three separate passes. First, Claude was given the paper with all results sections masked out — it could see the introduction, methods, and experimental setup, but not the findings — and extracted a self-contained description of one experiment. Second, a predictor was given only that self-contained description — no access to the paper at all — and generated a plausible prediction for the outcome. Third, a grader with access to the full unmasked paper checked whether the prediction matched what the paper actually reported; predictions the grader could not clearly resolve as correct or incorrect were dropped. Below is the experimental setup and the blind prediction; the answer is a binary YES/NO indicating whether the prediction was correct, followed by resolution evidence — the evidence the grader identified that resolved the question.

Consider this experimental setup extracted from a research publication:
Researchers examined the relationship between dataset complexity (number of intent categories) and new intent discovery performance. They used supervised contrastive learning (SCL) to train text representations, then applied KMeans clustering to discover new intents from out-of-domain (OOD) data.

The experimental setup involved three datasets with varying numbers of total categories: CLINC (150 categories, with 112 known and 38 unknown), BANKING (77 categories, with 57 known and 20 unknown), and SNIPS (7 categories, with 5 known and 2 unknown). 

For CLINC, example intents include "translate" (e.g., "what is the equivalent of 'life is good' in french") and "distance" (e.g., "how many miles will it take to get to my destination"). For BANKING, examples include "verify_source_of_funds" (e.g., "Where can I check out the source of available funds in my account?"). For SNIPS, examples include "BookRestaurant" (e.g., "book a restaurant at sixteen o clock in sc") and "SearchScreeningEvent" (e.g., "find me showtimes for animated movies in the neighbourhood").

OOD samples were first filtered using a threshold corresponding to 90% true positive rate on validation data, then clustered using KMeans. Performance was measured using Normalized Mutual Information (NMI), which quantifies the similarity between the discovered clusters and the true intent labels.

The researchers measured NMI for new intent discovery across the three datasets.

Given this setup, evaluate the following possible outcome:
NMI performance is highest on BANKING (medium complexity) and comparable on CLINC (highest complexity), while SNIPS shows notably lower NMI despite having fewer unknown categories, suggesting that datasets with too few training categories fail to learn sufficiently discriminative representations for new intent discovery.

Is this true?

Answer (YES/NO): NO